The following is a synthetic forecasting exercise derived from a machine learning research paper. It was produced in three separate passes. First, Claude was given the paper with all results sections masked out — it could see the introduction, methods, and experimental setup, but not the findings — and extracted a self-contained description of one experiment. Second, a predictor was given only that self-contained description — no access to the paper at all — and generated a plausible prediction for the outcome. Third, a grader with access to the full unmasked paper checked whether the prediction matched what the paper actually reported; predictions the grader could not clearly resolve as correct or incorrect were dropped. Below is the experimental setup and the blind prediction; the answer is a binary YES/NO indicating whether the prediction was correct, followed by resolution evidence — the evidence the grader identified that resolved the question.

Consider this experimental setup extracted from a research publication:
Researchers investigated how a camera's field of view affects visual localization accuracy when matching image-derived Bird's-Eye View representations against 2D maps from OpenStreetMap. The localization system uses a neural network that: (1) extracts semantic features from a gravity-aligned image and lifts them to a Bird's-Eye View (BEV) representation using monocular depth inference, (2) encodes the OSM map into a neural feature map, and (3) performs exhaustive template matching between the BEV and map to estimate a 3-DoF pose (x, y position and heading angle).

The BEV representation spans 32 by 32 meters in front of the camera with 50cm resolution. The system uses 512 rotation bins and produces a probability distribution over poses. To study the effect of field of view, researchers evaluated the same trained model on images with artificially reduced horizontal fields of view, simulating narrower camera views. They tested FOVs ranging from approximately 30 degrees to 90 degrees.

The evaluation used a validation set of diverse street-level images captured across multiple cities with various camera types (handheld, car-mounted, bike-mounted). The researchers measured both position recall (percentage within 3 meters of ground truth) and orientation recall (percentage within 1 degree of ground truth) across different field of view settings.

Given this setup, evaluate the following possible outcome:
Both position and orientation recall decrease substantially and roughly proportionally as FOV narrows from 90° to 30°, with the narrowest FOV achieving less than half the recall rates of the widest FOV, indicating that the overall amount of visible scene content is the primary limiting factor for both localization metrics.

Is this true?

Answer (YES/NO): YES